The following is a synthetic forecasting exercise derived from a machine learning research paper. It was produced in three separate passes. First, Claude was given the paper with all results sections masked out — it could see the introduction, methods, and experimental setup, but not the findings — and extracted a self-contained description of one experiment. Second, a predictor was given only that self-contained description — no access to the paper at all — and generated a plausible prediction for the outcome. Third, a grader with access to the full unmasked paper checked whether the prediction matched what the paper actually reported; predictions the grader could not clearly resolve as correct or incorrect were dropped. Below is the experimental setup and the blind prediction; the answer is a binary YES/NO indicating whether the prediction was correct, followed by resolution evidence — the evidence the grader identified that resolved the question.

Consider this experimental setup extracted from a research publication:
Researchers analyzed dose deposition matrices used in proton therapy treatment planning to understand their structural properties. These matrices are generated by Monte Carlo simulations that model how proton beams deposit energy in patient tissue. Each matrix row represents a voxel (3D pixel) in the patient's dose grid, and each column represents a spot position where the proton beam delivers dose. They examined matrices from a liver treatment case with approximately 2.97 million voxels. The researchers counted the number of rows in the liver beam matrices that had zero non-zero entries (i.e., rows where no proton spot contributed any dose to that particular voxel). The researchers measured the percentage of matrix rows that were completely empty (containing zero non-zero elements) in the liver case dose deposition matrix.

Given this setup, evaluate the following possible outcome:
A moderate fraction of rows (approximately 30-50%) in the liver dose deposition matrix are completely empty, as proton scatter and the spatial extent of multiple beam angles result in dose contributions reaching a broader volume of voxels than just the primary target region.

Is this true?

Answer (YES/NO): NO